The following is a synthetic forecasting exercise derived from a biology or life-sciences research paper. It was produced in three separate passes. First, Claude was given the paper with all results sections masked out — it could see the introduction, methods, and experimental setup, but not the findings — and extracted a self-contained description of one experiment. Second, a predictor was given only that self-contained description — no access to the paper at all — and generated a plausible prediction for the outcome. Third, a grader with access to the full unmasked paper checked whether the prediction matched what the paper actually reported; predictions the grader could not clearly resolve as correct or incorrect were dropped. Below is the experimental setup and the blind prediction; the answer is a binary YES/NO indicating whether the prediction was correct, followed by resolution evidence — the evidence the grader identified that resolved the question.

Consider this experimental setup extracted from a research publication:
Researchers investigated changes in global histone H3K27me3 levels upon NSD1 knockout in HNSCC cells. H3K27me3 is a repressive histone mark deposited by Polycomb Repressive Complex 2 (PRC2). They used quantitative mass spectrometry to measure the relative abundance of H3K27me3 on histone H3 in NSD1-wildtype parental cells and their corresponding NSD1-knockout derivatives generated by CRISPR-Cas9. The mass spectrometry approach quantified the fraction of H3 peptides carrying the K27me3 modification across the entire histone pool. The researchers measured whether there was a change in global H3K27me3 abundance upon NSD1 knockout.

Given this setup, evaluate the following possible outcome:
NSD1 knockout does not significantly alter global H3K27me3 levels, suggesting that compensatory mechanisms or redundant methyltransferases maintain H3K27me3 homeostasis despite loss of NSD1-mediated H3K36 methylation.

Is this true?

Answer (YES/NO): NO